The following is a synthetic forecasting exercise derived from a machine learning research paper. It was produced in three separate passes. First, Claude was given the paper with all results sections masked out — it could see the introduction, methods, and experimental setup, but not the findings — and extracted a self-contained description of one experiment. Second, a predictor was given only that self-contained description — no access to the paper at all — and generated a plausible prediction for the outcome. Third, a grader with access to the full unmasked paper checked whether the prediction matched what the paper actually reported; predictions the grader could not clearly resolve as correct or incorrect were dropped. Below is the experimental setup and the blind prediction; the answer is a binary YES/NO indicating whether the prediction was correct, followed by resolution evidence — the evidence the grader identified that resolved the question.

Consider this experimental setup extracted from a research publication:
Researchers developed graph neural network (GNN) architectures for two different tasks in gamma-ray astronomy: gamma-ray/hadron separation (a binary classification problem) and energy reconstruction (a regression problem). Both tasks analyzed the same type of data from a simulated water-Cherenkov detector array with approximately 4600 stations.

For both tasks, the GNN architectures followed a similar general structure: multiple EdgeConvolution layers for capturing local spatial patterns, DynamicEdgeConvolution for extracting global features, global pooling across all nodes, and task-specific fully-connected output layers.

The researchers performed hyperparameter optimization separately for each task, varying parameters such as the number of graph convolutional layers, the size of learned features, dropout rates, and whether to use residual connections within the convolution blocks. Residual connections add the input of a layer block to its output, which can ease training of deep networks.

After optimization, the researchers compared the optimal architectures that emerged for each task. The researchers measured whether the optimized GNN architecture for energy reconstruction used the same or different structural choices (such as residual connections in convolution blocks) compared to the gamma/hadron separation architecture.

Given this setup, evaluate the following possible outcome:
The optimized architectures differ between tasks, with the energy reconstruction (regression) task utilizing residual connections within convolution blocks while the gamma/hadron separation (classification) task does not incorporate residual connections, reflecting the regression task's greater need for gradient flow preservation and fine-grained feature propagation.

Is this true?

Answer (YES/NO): YES